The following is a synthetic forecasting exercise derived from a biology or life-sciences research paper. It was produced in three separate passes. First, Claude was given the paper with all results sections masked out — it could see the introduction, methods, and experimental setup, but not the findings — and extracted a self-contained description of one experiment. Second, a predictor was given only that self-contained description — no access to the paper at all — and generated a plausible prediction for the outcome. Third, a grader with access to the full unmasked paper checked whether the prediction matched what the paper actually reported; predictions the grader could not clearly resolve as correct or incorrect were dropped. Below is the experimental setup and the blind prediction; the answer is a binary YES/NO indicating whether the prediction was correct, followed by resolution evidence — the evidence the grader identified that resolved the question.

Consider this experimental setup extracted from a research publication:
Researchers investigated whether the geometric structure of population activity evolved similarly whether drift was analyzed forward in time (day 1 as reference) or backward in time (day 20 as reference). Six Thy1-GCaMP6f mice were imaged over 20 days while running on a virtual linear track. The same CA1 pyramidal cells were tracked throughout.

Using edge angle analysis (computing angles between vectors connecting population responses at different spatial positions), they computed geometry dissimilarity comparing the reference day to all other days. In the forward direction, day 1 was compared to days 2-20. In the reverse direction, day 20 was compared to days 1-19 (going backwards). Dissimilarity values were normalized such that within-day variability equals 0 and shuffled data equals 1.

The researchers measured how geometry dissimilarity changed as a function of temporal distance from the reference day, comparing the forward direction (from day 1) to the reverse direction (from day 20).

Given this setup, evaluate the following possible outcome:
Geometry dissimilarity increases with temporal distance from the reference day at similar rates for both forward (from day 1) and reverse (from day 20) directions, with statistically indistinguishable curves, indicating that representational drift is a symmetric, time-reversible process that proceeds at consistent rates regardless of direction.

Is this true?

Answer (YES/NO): NO